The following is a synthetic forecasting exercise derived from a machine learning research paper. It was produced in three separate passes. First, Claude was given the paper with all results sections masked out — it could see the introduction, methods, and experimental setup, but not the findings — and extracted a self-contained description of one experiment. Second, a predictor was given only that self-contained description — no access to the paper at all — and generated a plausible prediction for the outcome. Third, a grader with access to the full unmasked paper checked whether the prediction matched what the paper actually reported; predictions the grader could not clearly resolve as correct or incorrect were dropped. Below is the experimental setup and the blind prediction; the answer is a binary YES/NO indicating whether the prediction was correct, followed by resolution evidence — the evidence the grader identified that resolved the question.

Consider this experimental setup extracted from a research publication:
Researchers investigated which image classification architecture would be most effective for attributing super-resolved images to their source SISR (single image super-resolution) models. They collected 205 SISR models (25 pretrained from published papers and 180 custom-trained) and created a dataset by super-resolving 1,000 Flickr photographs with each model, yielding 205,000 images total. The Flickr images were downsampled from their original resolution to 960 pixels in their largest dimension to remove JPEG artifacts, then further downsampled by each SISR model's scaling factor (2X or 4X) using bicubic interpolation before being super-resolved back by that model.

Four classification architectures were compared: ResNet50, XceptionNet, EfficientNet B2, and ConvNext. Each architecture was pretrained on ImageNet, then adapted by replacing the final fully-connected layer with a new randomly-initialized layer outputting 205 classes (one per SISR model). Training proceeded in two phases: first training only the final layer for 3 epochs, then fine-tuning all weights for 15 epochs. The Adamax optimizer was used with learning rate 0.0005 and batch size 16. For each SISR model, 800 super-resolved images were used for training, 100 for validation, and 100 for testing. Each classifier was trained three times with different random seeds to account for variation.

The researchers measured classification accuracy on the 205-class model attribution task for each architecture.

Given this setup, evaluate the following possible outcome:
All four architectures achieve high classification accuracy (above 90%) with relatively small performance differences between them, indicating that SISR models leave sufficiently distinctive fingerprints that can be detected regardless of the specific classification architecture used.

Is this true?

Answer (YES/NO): NO